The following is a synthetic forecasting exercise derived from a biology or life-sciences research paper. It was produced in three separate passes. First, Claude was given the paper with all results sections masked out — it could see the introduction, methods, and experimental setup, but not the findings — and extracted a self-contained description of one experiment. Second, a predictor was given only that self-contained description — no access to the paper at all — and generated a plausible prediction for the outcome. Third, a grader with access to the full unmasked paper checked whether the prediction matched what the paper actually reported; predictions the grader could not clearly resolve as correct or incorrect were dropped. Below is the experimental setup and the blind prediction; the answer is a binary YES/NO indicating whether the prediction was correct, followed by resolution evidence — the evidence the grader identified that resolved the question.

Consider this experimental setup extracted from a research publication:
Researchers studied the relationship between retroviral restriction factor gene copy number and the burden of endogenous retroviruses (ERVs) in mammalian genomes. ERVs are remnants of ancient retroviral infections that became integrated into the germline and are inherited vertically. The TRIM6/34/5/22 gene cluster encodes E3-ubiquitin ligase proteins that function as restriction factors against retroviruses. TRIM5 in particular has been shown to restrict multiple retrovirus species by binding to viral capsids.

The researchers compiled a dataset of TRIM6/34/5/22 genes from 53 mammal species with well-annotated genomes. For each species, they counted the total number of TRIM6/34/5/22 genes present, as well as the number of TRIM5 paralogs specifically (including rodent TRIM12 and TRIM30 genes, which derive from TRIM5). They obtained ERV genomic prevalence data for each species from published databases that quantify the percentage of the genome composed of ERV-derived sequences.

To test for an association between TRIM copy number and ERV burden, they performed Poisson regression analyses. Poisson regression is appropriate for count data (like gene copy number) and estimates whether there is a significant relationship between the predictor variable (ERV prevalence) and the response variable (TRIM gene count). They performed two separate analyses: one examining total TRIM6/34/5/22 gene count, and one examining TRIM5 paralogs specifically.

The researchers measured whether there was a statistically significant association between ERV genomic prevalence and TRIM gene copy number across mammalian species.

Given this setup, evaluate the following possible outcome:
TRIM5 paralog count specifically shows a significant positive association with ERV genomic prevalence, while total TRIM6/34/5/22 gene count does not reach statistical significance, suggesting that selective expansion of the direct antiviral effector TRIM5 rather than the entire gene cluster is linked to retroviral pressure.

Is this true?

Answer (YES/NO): NO